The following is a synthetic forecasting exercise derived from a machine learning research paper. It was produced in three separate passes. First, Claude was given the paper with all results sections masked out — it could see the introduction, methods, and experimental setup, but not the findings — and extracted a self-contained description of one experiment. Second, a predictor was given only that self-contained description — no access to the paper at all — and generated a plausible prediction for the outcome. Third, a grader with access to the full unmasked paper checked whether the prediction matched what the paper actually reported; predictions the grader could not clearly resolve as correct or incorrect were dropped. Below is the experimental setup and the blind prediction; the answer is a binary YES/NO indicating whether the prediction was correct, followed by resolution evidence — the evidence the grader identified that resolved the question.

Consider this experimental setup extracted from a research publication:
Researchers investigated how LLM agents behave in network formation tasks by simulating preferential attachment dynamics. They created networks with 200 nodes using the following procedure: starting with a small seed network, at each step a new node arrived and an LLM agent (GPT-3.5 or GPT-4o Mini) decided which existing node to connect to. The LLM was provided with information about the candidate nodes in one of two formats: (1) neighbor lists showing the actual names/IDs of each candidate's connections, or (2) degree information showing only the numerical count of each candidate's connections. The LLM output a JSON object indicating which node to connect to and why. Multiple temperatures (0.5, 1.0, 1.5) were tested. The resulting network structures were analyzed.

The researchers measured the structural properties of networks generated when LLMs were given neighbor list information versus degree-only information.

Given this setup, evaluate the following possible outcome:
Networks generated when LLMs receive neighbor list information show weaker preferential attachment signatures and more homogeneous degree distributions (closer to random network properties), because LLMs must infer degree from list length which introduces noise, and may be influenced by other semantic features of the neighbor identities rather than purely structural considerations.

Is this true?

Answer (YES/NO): NO